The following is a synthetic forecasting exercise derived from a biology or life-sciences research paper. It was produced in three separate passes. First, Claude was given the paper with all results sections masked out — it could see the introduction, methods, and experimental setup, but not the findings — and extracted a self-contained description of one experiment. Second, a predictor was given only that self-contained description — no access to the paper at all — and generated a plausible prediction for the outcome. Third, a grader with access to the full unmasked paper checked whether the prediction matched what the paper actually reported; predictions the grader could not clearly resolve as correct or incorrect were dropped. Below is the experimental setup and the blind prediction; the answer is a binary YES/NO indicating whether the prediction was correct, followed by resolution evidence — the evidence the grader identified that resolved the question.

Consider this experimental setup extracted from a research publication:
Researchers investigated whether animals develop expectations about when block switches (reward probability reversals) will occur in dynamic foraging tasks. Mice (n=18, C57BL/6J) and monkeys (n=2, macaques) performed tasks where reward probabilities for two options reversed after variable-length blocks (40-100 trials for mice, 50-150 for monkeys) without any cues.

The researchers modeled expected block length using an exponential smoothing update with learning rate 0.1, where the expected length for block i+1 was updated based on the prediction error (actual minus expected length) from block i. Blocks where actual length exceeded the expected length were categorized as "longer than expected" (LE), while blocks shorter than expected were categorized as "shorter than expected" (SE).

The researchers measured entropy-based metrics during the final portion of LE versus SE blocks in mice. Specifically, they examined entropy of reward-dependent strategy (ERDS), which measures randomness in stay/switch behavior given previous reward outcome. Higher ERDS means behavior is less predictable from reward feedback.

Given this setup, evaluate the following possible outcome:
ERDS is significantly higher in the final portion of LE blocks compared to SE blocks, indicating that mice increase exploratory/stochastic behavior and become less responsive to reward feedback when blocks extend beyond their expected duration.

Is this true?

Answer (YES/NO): YES